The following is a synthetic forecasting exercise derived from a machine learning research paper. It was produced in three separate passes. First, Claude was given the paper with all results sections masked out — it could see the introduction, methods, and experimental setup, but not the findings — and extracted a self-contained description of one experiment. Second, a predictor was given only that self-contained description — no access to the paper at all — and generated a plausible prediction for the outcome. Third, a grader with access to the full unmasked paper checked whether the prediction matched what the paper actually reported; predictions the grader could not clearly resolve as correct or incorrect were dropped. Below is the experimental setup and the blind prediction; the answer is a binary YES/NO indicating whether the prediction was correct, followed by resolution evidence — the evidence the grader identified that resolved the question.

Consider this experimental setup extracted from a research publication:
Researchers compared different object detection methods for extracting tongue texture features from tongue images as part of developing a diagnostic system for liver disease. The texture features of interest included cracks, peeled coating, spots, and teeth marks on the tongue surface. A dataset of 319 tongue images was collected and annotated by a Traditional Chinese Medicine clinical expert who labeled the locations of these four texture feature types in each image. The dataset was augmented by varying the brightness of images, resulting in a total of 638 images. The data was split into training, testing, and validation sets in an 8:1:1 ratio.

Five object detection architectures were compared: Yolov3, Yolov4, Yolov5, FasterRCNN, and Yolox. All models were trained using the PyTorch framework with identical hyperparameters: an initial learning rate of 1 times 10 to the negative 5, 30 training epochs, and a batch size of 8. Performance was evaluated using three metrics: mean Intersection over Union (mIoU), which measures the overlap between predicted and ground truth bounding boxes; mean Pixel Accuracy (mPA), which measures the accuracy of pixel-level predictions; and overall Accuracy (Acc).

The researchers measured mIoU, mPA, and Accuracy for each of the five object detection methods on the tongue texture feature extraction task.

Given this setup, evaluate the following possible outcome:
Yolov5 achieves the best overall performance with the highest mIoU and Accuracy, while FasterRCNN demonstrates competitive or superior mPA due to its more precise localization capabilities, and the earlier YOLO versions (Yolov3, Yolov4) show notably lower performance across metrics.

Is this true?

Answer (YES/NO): NO